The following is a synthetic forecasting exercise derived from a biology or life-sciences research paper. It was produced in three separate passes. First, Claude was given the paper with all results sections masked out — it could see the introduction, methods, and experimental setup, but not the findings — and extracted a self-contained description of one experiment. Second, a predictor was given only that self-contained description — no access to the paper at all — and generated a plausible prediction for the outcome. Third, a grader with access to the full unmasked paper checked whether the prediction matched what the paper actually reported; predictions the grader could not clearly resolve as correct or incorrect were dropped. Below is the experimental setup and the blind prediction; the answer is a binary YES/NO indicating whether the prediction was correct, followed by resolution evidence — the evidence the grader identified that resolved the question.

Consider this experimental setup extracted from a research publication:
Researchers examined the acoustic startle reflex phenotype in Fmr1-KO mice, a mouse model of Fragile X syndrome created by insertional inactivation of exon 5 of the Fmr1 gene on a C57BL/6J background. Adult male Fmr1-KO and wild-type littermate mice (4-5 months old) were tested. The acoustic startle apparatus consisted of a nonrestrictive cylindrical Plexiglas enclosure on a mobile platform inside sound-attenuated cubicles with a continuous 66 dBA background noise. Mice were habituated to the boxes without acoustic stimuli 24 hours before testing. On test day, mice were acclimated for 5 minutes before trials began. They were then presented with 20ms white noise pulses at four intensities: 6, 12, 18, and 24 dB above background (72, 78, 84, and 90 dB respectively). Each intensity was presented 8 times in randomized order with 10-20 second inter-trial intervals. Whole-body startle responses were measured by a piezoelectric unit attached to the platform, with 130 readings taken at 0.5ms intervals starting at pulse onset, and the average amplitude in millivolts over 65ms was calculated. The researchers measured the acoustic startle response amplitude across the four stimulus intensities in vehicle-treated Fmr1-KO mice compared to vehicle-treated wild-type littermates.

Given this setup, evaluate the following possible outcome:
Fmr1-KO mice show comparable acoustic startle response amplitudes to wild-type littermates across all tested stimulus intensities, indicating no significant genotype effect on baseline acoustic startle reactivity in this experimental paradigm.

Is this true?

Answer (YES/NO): NO